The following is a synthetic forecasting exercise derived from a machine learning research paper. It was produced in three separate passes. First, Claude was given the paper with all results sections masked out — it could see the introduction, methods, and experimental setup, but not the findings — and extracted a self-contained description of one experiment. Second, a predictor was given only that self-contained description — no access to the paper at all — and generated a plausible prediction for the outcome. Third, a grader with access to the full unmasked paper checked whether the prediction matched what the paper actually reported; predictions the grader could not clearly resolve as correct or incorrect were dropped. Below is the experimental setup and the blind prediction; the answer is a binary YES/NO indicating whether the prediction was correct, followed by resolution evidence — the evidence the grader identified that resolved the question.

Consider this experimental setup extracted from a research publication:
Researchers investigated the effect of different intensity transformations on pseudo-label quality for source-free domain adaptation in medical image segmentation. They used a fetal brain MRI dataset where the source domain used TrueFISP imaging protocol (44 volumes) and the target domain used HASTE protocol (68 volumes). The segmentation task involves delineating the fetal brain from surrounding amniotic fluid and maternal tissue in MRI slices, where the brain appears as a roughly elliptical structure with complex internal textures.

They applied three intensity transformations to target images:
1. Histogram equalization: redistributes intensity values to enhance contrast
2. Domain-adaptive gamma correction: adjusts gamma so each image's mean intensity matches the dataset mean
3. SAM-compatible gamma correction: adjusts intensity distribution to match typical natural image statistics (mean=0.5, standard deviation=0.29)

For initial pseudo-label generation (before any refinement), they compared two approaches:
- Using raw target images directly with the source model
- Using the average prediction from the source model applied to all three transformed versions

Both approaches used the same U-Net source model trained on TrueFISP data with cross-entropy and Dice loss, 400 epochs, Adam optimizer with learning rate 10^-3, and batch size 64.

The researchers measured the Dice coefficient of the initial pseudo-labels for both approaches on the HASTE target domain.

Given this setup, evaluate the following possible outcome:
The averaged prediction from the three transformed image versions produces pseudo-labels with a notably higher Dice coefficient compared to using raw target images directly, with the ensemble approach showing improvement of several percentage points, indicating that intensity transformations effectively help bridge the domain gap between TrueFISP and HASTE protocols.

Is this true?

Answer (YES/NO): YES